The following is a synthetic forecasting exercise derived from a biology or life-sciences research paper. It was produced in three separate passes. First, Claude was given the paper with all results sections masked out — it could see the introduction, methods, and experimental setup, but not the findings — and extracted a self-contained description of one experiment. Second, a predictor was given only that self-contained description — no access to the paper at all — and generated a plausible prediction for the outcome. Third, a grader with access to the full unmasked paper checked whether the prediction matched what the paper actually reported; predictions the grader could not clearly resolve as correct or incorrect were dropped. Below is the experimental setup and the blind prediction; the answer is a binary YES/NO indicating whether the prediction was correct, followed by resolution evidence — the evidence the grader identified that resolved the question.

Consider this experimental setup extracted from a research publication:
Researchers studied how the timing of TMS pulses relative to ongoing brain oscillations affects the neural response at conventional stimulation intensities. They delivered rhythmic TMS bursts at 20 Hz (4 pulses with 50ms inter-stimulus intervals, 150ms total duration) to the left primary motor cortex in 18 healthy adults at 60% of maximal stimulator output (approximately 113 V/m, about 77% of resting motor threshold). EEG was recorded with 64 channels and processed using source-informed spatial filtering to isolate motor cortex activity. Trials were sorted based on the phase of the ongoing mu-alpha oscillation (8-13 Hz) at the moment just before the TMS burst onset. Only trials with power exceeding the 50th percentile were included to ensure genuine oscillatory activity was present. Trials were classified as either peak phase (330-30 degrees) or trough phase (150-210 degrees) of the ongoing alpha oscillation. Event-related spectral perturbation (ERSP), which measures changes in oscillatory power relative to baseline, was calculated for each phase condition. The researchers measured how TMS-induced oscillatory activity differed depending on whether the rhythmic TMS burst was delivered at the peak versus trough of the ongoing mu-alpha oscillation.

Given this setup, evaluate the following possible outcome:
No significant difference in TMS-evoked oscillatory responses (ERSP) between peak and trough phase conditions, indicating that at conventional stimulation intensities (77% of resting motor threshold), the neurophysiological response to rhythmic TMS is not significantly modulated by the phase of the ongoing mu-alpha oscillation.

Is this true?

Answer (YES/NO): NO